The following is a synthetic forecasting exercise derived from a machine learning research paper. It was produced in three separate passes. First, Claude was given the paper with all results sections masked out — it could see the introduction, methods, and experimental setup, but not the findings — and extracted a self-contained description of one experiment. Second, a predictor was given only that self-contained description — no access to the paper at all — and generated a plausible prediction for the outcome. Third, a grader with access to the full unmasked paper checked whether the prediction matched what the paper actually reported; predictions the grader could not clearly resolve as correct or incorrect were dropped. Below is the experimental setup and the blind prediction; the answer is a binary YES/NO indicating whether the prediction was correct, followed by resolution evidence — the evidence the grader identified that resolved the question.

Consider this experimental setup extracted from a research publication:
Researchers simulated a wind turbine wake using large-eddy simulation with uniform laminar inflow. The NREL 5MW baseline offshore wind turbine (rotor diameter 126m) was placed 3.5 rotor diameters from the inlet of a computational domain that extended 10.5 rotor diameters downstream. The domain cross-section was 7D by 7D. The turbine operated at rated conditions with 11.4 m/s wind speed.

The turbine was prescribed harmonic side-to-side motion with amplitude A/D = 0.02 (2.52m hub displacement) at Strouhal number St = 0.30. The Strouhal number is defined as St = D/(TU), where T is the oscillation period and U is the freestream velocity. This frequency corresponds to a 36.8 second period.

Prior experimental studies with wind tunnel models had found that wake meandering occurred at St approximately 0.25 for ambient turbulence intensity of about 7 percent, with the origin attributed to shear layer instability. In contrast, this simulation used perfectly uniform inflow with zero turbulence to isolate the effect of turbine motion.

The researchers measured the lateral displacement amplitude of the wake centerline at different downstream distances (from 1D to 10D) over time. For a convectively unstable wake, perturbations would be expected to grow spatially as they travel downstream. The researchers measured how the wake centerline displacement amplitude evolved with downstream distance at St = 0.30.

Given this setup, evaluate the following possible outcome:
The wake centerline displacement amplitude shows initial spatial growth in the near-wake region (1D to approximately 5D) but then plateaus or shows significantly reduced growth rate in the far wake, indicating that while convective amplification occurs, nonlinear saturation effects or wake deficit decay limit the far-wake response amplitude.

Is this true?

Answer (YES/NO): NO